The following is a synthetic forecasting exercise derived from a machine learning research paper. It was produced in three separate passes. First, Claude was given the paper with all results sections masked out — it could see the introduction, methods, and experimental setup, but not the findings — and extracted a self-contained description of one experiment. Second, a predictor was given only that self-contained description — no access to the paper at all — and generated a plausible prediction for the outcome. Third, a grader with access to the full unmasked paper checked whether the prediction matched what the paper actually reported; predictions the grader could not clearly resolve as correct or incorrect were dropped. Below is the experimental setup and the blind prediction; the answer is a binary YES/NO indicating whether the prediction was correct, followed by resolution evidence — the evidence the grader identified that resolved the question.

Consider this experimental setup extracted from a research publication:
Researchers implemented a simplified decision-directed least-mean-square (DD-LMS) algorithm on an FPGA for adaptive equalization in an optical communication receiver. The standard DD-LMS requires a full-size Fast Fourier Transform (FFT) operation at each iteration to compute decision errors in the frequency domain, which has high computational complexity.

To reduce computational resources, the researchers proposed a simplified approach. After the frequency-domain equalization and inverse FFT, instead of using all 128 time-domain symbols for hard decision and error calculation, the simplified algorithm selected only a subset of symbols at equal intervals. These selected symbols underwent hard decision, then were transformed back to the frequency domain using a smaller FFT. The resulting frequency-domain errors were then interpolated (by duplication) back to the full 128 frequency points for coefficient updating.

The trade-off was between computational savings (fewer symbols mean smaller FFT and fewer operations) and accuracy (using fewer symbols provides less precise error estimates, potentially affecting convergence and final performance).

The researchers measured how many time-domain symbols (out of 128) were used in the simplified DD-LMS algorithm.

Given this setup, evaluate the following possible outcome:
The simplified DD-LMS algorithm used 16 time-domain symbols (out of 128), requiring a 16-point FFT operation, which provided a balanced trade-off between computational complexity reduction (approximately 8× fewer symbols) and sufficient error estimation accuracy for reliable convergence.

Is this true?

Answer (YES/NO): NO